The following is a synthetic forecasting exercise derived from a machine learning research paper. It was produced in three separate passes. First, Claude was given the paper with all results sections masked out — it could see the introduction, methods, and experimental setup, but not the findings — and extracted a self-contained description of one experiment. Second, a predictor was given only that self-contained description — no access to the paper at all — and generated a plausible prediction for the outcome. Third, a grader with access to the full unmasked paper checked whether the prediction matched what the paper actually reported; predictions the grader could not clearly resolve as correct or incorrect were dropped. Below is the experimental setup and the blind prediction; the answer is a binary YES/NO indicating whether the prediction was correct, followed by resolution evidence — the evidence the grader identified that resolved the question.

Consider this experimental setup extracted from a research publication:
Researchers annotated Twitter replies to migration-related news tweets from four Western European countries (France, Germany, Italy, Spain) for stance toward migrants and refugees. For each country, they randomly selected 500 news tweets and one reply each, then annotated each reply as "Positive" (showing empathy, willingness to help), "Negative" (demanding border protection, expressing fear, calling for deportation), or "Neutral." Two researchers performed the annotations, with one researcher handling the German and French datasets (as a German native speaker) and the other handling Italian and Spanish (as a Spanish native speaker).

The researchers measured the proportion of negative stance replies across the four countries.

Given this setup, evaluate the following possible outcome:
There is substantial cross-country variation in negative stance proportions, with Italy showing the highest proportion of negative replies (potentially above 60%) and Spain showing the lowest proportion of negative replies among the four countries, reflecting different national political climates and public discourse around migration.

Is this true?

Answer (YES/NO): NO